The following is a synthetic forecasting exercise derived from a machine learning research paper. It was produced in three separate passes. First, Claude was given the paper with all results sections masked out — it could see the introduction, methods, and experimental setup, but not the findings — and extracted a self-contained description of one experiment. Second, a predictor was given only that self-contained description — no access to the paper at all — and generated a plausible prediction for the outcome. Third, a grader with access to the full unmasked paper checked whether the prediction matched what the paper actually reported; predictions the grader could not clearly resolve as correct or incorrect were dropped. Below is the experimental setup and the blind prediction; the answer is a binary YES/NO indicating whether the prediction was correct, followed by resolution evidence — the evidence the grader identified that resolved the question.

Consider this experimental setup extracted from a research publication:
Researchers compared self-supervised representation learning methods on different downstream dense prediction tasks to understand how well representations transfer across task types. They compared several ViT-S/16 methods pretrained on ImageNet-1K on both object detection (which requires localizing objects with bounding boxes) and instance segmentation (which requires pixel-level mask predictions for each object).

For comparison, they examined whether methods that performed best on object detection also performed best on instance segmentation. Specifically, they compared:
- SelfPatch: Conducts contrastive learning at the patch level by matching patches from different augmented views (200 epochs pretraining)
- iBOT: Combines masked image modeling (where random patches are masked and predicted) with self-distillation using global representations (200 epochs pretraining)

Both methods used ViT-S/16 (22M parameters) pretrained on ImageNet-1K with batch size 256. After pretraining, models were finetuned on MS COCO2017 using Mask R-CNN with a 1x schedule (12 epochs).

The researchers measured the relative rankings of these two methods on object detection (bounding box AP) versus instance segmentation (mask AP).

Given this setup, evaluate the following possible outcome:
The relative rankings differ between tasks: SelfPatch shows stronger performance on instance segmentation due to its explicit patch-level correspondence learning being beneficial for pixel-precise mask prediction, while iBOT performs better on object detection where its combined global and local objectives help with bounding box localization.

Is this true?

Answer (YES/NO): NO